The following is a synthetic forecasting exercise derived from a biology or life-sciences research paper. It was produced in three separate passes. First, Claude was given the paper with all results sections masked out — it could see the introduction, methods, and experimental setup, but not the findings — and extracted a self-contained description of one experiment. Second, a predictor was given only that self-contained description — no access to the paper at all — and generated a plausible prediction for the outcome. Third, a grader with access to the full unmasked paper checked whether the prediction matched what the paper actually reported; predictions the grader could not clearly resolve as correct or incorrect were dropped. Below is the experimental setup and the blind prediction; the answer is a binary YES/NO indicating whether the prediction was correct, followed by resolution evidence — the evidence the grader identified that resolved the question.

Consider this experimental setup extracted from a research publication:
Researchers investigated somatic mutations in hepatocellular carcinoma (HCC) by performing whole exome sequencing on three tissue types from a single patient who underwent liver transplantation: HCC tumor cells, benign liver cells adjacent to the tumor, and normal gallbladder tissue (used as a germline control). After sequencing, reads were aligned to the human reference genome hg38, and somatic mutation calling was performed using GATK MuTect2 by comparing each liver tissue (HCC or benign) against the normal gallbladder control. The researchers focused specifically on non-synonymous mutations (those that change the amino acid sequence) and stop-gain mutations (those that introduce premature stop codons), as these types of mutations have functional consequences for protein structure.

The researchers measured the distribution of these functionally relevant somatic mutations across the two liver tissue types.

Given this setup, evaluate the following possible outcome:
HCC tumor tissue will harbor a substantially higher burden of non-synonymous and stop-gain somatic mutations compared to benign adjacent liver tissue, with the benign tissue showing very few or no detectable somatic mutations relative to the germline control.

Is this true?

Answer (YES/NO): NO